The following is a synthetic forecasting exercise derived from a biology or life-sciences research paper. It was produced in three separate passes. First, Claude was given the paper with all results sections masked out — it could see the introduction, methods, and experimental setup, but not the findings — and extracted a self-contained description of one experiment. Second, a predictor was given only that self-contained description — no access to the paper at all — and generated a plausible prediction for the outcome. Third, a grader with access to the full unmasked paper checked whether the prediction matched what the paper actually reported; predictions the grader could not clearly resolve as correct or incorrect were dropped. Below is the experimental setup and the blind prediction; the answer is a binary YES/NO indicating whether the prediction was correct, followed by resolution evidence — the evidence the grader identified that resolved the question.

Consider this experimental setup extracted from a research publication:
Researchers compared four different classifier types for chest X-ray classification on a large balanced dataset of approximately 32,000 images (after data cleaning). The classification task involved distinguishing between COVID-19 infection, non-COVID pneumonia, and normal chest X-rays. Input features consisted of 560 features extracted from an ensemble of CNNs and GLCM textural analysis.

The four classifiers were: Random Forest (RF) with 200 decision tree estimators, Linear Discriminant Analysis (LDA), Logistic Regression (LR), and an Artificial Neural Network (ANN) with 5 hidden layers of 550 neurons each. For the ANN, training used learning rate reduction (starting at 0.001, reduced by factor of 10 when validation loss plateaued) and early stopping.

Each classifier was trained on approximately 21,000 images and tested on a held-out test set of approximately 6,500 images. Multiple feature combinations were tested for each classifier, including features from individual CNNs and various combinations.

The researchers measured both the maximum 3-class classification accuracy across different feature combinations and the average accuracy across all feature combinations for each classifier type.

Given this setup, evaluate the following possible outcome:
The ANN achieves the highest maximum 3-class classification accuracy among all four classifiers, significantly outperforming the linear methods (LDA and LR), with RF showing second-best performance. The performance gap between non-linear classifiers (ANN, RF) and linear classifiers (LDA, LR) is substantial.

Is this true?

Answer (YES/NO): NO